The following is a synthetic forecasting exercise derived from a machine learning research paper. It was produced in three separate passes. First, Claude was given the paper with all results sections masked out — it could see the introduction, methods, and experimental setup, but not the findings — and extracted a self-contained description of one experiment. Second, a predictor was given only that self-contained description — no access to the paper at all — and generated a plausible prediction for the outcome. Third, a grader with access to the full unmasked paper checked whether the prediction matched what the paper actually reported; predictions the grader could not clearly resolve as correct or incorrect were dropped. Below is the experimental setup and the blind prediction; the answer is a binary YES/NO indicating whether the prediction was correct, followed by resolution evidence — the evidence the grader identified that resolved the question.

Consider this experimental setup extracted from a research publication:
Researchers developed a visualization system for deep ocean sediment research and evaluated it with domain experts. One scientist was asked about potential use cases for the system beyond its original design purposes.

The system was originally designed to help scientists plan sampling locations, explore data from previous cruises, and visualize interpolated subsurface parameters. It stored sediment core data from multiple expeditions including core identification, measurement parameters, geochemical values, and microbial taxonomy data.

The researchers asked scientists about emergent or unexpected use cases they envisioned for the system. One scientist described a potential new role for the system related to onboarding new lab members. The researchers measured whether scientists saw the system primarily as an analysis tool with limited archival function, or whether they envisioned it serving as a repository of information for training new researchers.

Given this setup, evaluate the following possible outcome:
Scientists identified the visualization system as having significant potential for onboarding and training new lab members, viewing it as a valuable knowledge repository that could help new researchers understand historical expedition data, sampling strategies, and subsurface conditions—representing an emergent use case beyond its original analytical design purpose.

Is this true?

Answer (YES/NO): YES